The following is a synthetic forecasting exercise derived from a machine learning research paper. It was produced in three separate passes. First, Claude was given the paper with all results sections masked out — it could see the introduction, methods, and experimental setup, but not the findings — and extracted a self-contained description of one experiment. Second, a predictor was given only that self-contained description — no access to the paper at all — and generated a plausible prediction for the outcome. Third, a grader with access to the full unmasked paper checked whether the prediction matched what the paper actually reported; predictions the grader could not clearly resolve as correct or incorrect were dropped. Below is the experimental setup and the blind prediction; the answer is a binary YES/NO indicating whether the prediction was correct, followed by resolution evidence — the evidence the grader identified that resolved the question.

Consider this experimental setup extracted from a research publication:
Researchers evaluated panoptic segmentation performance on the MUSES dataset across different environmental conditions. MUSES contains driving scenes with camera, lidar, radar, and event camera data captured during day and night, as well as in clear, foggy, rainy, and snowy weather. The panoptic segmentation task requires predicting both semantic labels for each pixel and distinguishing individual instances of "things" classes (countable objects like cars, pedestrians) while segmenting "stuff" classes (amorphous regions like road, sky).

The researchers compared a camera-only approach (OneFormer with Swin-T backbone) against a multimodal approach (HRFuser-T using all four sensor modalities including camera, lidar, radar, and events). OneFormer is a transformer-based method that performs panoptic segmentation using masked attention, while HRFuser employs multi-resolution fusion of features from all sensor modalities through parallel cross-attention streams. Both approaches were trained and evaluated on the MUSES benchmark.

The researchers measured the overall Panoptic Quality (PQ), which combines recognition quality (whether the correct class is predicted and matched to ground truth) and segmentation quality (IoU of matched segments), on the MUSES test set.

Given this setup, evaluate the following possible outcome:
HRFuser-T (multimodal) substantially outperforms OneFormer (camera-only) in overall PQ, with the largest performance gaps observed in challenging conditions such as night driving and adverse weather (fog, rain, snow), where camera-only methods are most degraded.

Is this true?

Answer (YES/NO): NO